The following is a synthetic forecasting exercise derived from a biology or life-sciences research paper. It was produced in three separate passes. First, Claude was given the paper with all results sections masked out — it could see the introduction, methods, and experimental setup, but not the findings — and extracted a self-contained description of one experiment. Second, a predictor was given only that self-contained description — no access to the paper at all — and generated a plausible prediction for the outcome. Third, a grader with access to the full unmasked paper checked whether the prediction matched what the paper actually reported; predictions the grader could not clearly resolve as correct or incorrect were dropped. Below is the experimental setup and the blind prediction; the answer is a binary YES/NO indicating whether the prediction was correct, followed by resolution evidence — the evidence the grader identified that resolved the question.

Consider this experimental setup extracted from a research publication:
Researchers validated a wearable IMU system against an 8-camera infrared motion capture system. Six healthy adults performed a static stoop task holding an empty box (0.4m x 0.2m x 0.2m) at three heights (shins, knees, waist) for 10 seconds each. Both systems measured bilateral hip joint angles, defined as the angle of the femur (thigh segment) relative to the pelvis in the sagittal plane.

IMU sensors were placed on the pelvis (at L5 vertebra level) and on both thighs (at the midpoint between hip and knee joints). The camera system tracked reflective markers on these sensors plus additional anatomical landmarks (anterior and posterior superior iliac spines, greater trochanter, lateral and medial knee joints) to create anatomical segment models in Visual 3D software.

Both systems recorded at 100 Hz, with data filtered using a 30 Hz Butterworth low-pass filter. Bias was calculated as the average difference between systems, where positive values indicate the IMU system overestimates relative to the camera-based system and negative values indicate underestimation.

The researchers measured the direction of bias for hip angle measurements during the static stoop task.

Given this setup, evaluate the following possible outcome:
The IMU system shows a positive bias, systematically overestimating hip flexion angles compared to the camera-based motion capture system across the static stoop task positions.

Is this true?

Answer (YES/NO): NO